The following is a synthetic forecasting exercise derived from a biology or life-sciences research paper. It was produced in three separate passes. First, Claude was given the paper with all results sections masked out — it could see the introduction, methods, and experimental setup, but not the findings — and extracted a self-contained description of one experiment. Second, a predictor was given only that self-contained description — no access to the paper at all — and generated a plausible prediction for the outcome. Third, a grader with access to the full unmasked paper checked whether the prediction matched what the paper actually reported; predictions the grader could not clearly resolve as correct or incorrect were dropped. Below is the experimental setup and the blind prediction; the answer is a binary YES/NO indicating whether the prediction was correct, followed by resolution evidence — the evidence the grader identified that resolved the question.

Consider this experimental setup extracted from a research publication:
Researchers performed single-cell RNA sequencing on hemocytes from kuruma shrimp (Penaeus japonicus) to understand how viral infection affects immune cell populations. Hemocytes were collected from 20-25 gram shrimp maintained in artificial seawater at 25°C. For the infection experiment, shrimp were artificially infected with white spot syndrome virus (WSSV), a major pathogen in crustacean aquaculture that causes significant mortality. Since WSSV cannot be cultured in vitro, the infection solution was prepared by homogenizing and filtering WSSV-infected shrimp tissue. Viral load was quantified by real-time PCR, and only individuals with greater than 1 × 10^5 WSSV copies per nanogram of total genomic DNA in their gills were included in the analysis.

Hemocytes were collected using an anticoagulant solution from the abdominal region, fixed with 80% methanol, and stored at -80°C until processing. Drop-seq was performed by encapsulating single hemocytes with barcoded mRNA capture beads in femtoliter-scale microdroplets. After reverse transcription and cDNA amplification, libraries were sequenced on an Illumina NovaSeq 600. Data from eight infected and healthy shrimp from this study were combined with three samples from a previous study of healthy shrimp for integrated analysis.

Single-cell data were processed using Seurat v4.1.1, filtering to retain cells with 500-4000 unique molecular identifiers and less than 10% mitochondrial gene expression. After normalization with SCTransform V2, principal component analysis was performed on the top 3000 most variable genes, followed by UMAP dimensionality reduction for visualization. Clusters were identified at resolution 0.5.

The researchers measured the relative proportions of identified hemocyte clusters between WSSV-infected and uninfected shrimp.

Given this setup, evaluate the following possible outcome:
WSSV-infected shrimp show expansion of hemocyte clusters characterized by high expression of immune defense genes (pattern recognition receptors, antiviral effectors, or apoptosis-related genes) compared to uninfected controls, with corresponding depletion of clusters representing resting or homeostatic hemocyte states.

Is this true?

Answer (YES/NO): NO